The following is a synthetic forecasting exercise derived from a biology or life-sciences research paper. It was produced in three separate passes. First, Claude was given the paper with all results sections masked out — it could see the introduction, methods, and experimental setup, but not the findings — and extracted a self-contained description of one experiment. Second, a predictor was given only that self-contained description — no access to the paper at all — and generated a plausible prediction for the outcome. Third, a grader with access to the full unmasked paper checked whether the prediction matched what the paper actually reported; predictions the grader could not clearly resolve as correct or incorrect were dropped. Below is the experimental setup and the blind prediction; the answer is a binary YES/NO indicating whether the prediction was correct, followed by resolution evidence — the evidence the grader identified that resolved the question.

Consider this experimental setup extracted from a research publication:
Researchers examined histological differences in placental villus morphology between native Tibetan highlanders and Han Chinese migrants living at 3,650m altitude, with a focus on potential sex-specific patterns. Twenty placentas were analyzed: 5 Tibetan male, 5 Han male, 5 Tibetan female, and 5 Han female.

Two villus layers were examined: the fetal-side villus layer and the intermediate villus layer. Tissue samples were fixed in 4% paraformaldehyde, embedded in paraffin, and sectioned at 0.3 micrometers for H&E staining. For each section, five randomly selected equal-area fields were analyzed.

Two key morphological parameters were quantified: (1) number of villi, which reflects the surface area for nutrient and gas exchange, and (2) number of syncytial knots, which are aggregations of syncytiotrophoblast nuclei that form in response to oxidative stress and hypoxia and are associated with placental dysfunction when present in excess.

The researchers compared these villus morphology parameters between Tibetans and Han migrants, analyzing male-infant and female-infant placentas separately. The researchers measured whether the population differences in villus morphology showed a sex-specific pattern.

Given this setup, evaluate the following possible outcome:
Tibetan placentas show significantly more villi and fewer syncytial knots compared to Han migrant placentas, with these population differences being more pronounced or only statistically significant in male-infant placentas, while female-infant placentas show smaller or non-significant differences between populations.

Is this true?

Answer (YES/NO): YES